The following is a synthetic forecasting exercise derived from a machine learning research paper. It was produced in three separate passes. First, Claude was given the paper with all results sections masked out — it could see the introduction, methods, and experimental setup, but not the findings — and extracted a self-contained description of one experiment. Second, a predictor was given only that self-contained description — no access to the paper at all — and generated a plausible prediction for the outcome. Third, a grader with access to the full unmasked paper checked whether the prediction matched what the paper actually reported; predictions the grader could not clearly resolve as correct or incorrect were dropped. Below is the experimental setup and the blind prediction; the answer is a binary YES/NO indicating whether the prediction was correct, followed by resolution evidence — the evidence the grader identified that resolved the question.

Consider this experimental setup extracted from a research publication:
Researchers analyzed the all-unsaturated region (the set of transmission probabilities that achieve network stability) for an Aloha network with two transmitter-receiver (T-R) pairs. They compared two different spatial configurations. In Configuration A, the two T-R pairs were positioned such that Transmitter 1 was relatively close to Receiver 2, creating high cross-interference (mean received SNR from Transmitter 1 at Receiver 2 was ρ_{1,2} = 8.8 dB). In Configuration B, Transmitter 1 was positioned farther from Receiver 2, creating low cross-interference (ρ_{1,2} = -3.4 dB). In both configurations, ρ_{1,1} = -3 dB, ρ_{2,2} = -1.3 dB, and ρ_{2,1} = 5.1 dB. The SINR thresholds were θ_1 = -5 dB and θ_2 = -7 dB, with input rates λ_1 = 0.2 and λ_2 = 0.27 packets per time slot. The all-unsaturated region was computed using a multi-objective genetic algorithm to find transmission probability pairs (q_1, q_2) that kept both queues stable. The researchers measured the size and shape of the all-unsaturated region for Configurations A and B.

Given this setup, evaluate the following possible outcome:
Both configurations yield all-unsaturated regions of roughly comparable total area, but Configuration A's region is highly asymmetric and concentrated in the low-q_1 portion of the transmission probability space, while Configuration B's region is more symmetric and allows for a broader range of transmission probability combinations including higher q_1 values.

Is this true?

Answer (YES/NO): NO